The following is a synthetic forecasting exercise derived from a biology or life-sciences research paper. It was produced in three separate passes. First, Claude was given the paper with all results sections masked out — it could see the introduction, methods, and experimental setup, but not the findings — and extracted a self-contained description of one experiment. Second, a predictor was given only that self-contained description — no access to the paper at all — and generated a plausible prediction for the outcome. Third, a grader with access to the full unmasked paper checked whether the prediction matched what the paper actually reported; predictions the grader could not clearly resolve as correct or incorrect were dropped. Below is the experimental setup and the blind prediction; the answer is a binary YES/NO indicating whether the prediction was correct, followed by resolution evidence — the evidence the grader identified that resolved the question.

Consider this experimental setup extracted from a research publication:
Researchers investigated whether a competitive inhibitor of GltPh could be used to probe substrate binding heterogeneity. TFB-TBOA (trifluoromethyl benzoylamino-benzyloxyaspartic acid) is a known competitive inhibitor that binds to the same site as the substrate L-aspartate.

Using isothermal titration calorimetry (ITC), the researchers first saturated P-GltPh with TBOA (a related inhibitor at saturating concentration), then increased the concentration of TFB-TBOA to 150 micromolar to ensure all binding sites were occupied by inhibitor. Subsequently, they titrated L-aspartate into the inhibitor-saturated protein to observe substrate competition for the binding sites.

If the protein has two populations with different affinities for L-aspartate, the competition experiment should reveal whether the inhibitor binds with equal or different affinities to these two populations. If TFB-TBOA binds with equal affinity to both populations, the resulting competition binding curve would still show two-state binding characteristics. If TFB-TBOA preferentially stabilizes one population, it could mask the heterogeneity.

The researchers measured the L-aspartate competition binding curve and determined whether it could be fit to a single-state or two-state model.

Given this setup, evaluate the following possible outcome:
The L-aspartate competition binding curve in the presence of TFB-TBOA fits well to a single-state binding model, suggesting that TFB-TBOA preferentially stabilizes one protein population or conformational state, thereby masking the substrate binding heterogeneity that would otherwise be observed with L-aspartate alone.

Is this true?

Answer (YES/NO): NO